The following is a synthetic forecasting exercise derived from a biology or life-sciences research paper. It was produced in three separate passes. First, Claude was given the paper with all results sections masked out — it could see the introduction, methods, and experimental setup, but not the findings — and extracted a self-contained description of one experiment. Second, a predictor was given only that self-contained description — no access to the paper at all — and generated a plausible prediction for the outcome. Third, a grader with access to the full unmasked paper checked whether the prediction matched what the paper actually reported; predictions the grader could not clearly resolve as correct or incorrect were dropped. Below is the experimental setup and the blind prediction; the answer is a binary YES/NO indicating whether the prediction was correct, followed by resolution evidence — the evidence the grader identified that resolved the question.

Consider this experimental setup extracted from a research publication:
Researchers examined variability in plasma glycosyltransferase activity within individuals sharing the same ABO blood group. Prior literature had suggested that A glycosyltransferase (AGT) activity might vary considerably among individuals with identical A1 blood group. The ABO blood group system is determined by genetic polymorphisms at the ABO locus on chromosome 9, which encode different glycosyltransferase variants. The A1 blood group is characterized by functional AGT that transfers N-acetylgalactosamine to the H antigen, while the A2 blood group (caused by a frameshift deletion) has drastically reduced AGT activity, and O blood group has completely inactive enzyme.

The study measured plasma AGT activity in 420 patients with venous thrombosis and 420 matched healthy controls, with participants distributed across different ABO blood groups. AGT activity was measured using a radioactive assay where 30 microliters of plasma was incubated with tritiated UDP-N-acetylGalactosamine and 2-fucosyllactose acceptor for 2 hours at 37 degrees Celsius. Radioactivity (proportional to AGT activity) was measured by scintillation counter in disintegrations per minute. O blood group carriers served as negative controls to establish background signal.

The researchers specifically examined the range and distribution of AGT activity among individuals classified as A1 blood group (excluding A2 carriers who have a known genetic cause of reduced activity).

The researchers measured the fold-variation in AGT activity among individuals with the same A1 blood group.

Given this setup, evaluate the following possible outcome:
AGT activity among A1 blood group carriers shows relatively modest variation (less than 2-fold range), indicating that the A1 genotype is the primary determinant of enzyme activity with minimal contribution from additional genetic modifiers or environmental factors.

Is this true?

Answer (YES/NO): NO